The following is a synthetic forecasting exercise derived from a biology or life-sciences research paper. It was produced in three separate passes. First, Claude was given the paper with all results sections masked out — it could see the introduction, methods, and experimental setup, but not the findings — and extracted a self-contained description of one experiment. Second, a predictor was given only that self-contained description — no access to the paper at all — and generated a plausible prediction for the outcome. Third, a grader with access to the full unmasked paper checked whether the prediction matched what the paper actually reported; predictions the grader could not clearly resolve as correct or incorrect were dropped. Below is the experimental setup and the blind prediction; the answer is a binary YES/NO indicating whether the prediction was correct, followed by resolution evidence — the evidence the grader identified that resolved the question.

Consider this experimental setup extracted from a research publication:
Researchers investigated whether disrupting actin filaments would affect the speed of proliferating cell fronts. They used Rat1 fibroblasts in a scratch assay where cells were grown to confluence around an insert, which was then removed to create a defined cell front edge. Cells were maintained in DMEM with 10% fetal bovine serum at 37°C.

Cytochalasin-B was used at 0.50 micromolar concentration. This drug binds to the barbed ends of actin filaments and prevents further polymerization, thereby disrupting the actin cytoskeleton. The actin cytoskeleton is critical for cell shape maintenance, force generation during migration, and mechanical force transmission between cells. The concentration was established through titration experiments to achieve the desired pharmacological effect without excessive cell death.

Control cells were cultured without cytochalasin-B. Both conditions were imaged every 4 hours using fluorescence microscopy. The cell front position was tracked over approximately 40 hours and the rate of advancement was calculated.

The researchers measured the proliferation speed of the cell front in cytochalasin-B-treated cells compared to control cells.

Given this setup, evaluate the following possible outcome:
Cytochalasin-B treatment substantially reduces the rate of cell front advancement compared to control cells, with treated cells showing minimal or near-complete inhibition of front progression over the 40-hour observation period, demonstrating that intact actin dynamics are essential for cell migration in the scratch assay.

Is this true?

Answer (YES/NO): NO